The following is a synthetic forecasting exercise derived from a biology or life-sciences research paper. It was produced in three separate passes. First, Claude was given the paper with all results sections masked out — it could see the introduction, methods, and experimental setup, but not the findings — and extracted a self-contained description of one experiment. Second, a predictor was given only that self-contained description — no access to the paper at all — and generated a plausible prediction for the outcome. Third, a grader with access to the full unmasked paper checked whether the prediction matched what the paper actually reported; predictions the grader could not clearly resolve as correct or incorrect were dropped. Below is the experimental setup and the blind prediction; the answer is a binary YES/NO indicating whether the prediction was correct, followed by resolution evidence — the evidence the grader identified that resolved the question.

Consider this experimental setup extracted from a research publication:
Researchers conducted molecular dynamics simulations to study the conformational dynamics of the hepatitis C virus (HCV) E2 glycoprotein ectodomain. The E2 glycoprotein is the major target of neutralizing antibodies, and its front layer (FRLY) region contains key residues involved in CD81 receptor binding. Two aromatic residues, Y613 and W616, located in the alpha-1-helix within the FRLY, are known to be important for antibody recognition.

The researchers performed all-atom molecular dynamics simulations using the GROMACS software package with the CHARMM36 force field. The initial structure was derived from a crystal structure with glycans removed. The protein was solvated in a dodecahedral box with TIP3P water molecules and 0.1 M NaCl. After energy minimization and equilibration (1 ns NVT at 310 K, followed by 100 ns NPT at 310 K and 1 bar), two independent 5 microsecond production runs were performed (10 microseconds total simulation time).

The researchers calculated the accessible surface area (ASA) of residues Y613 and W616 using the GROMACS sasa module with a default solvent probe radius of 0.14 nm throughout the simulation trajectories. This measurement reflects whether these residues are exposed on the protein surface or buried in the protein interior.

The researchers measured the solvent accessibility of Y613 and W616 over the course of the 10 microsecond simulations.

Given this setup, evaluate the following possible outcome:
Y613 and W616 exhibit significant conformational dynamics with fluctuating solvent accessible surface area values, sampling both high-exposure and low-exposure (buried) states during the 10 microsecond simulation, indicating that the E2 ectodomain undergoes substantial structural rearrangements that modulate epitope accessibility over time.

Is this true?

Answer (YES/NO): NO